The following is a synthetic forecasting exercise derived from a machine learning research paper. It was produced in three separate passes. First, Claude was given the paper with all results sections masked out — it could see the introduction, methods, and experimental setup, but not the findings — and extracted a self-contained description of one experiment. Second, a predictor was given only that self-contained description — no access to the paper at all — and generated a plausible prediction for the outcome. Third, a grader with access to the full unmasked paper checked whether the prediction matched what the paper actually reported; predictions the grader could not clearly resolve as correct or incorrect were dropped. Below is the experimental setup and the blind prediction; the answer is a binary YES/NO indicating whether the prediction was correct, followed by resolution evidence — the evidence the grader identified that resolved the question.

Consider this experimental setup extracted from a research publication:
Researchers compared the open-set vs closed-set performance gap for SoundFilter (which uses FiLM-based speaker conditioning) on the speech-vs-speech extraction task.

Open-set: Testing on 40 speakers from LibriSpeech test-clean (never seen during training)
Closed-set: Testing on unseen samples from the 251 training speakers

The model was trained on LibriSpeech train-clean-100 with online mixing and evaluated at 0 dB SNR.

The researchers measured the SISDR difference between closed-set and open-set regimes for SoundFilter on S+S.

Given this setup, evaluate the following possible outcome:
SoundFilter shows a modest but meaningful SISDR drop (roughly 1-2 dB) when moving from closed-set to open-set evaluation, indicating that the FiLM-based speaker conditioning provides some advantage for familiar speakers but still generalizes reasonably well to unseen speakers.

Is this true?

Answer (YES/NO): YES